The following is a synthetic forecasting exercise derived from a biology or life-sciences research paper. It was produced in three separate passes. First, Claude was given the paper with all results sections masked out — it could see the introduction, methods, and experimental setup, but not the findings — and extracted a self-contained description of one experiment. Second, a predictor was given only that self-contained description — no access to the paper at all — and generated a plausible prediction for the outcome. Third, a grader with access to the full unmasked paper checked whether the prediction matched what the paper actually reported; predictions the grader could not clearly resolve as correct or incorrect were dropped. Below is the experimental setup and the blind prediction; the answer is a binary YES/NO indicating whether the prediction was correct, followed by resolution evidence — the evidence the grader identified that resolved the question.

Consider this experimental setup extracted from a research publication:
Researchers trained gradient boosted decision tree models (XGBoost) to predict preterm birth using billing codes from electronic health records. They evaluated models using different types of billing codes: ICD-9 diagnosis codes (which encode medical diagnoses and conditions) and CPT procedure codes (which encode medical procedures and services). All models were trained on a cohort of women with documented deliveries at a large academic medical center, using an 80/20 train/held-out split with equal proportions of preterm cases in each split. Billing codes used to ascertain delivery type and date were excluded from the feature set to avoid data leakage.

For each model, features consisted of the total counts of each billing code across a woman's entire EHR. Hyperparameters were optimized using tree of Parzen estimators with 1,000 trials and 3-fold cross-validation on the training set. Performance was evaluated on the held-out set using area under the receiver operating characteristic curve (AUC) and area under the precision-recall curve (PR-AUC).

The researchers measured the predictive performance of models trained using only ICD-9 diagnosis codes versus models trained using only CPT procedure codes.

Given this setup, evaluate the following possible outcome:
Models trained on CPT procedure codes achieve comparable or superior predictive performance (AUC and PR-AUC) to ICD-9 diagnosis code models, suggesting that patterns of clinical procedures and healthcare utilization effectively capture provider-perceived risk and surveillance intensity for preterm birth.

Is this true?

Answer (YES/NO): YES